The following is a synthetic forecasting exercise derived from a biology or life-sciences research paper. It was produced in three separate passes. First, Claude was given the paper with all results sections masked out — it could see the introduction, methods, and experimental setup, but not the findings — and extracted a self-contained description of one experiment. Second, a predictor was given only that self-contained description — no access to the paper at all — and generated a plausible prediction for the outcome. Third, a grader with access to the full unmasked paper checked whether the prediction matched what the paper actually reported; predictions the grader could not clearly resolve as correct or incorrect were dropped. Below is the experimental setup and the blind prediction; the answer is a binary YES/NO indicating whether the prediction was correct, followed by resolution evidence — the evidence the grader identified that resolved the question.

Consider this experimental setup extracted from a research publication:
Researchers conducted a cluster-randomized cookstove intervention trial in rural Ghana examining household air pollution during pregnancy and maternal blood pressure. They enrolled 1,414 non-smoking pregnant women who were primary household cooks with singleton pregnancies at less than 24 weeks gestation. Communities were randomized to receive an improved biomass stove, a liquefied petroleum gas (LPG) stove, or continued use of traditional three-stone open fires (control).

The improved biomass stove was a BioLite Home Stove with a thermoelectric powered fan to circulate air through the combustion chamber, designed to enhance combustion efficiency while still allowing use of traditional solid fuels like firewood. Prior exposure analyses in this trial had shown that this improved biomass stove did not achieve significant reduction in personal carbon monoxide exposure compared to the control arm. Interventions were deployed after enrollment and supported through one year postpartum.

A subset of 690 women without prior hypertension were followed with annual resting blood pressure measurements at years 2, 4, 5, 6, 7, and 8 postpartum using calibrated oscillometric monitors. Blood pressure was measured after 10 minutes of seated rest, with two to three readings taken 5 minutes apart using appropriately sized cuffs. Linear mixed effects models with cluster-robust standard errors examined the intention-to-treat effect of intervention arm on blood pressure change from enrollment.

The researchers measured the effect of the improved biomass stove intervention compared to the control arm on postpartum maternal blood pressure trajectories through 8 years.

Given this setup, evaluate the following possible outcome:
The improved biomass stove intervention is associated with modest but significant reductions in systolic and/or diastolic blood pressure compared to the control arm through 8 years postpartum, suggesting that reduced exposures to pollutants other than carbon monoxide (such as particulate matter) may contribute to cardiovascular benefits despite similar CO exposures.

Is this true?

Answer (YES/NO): NO